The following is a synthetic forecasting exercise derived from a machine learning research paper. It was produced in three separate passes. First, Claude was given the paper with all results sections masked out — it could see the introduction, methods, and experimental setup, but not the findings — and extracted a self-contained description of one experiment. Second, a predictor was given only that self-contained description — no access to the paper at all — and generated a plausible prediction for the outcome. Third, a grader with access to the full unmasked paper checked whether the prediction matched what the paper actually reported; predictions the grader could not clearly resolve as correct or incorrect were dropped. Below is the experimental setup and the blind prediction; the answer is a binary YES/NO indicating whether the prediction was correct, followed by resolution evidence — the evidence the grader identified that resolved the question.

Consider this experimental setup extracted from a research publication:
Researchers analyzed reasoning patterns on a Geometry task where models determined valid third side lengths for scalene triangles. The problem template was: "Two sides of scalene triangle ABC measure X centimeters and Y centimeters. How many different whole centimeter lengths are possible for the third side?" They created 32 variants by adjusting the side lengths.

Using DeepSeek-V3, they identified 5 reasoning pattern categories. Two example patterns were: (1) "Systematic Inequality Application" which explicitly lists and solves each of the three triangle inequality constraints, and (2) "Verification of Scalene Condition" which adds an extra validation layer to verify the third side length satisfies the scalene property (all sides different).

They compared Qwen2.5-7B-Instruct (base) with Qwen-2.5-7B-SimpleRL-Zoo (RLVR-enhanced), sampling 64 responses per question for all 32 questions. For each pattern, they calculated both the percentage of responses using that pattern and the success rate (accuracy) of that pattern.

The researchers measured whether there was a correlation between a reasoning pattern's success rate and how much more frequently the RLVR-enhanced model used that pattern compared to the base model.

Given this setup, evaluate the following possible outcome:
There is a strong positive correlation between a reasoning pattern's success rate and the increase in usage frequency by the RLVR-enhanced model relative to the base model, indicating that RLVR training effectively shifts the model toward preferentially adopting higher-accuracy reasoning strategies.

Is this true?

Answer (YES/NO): YES